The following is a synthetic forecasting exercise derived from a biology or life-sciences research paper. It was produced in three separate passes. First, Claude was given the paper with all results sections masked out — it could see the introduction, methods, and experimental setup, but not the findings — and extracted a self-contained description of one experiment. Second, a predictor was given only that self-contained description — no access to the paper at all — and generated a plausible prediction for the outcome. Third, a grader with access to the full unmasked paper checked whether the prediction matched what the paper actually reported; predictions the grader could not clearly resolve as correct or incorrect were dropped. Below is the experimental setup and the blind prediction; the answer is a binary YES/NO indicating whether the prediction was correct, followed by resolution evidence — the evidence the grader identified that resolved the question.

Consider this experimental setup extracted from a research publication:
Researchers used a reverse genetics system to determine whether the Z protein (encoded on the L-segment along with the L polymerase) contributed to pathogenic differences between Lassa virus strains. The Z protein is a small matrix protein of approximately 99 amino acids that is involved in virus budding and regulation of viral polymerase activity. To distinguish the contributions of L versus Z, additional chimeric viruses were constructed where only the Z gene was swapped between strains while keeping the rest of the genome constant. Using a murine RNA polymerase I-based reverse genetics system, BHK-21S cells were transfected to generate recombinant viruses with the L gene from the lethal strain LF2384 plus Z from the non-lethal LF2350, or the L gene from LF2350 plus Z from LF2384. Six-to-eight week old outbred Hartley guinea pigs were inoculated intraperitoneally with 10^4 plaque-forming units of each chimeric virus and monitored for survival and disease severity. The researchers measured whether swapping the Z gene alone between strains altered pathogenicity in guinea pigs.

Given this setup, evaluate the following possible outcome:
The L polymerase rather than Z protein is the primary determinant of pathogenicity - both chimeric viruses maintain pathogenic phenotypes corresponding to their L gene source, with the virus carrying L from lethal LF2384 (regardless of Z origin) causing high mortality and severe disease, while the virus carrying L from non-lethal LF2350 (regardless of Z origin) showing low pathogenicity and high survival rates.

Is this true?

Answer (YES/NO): YES